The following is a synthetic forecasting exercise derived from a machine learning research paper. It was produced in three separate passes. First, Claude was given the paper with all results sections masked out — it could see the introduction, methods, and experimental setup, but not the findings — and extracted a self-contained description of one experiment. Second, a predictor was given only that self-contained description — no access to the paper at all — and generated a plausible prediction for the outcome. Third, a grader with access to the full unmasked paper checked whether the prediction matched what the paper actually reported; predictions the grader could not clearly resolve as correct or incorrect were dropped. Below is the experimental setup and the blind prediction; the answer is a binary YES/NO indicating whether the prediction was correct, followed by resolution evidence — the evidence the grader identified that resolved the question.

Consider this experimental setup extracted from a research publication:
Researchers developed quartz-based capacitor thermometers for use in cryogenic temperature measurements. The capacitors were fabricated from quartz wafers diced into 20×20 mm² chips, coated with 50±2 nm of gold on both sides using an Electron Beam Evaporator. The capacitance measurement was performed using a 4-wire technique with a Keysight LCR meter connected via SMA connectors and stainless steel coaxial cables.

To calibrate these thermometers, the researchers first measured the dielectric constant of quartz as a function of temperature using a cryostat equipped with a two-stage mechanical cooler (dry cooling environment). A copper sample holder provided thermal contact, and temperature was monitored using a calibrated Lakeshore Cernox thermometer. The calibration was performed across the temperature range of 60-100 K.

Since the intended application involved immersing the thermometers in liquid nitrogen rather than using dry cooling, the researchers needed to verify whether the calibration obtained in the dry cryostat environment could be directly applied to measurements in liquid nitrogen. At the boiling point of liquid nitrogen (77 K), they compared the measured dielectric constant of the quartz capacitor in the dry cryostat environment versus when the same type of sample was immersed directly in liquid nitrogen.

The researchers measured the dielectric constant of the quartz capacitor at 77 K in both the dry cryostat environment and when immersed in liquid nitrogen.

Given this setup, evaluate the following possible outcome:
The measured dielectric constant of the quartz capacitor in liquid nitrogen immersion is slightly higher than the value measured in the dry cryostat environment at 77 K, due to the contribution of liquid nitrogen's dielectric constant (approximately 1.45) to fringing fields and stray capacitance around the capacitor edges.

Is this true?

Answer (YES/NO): YES